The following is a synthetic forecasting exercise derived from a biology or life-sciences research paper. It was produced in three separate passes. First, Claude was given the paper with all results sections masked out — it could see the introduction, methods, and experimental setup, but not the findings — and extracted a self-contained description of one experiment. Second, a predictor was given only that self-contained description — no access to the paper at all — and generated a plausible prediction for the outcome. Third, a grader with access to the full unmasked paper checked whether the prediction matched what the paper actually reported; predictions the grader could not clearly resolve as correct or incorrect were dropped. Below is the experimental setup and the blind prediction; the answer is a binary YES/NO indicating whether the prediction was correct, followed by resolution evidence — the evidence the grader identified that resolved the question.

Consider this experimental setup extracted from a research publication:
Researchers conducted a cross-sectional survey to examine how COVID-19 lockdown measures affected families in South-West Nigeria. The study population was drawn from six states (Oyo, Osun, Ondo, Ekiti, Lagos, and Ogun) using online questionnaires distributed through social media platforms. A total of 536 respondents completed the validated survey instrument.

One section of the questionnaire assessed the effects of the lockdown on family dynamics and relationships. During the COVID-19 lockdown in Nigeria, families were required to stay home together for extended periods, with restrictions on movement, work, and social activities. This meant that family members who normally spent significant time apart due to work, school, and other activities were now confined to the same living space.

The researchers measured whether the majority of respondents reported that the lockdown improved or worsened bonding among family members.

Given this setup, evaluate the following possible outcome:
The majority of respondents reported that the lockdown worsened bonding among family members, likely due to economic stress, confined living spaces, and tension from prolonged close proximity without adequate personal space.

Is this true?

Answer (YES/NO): NO